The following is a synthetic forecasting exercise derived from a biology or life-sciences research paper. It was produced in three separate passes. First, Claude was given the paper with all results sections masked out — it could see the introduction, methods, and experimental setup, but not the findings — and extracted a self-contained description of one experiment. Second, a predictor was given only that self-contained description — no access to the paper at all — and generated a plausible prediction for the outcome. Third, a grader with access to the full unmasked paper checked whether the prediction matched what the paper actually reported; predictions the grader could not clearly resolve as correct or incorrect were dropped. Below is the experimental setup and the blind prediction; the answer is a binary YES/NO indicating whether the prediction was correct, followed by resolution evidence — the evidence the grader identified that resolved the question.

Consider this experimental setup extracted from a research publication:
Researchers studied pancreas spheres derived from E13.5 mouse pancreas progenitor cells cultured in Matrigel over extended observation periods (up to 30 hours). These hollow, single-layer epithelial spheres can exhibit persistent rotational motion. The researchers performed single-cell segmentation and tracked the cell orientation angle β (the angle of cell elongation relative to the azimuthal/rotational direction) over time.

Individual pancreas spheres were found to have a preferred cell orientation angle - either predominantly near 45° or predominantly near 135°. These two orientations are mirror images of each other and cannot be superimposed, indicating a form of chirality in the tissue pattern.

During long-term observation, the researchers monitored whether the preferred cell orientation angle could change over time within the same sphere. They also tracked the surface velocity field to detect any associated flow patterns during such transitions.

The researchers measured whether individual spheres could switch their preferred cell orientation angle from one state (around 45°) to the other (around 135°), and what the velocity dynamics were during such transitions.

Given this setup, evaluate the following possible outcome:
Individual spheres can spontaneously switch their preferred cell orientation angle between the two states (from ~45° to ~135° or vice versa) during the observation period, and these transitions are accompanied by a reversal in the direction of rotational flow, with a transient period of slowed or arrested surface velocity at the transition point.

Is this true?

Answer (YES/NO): NO